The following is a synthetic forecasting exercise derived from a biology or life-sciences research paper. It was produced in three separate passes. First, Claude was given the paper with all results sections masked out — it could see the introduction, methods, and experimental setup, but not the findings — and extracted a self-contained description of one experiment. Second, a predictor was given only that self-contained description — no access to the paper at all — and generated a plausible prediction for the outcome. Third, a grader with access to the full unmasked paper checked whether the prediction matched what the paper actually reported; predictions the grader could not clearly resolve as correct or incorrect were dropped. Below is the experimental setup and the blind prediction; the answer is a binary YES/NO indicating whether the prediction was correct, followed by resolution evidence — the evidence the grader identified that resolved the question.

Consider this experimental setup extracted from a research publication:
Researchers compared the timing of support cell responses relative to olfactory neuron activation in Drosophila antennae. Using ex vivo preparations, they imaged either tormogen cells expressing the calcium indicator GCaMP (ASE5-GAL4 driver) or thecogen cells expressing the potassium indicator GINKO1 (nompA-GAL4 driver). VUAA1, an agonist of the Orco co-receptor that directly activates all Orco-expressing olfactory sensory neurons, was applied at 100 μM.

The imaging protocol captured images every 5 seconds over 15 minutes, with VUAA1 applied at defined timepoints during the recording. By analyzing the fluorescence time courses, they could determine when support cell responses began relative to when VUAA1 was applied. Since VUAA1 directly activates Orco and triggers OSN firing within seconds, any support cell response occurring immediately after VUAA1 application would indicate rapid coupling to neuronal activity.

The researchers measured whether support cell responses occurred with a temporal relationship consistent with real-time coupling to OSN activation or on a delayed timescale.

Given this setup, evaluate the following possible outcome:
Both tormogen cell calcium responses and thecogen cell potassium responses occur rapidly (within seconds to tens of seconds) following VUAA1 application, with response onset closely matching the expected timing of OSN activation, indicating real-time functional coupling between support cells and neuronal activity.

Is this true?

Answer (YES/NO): YES